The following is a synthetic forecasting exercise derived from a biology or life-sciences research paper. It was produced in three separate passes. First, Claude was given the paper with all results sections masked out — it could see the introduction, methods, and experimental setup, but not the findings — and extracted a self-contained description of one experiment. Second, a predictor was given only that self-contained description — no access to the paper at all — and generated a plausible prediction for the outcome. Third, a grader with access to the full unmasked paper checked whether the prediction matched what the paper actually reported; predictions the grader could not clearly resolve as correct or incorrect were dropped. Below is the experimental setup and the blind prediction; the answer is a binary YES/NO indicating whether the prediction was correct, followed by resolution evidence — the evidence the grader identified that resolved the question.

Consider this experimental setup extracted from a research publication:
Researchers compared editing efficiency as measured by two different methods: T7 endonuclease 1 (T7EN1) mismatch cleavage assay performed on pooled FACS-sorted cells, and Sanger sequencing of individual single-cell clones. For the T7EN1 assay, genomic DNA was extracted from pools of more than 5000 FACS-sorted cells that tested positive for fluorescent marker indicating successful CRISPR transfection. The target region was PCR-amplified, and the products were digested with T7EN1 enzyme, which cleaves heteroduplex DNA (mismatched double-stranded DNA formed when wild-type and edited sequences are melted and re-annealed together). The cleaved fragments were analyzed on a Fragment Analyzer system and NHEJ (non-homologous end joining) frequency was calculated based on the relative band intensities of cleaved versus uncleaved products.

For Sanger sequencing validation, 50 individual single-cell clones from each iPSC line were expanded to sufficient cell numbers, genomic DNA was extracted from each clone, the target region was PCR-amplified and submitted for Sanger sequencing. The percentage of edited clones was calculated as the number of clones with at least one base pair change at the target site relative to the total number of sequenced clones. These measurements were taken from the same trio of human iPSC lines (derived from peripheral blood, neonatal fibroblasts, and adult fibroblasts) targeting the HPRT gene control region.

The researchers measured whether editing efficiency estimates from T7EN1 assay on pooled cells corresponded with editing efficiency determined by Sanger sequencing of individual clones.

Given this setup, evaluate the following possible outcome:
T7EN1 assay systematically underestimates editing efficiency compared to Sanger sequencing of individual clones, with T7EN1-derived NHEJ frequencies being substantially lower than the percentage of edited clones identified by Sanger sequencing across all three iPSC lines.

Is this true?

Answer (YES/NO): NO